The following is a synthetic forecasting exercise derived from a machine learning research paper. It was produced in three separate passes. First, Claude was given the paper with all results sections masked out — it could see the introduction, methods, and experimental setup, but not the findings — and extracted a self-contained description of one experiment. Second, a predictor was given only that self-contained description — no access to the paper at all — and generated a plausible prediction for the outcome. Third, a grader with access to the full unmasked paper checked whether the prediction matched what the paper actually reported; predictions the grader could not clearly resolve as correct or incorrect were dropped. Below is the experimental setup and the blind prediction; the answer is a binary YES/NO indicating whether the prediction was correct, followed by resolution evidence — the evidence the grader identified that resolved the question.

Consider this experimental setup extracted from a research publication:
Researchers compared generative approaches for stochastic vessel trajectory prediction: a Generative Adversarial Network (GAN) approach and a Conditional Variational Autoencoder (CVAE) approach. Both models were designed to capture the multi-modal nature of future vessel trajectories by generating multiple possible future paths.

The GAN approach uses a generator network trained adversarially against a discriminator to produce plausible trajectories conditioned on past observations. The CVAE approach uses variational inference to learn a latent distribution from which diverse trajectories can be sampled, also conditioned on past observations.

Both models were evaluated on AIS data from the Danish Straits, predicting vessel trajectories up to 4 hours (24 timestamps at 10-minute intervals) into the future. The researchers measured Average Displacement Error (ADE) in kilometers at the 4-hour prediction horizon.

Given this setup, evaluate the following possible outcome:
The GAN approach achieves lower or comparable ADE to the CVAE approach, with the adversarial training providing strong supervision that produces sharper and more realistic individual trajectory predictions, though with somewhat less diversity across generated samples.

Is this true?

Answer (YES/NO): NO